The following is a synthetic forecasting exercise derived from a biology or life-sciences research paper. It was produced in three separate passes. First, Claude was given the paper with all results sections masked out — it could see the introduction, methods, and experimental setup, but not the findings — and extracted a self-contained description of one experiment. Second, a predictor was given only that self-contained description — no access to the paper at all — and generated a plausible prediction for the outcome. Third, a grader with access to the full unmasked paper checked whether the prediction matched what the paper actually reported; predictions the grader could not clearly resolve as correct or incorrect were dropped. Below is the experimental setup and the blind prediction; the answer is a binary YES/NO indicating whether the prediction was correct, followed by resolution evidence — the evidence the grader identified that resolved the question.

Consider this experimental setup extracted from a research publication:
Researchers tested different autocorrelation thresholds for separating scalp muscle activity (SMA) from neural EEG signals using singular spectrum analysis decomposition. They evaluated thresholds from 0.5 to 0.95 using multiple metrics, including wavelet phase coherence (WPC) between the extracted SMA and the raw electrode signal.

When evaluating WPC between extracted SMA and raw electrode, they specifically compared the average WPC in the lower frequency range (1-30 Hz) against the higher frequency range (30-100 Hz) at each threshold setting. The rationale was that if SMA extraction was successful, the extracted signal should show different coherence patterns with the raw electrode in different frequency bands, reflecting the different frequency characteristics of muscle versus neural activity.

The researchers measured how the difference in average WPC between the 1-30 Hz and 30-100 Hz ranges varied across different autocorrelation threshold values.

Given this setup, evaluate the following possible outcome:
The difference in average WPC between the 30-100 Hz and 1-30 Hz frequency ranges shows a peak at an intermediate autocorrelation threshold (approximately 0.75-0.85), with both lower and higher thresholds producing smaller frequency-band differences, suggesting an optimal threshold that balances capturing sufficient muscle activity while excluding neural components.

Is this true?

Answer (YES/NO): YES